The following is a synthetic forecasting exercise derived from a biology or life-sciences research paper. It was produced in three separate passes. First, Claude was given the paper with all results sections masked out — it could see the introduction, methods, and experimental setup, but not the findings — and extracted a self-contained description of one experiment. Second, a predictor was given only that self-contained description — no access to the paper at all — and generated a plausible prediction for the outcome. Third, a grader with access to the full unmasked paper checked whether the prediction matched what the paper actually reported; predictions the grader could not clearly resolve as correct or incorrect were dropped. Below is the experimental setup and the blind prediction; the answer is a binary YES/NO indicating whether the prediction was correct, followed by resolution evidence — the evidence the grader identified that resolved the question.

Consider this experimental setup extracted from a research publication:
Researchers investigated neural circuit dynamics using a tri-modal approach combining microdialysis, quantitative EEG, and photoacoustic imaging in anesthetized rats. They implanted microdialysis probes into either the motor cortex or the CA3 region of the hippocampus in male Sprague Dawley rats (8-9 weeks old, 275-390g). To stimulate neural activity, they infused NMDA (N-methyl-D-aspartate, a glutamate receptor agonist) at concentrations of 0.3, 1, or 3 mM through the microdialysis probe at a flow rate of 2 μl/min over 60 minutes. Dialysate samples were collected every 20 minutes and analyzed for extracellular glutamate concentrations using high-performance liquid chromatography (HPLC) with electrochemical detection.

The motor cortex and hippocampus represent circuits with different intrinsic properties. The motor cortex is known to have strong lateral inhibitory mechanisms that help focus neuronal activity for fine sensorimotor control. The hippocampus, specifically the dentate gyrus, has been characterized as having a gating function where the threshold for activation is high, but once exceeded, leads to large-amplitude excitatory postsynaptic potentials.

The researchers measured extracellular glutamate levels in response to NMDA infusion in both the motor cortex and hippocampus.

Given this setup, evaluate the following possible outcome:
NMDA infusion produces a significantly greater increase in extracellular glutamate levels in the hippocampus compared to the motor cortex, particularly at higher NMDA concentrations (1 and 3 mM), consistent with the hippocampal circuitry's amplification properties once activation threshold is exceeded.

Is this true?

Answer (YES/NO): NO